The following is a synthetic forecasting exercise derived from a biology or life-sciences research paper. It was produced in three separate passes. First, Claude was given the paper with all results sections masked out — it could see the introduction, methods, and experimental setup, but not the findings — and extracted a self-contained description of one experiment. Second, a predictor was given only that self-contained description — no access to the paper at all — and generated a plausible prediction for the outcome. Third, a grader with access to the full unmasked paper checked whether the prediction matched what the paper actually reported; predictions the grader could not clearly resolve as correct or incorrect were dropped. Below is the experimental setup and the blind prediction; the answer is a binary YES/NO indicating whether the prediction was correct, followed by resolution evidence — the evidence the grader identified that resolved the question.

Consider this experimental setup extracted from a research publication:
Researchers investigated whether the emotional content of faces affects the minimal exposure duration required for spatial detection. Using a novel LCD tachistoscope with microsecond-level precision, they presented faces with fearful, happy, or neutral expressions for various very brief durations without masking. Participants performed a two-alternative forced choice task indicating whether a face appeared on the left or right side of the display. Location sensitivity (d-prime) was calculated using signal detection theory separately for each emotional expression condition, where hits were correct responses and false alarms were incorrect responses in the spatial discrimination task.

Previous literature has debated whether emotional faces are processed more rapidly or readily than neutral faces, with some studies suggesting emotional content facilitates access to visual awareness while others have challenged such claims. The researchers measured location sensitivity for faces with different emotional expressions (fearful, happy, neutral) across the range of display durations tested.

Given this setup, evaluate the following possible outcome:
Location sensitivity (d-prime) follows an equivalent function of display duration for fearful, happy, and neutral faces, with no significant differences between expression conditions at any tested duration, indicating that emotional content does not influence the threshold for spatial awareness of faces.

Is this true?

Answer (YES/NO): YES